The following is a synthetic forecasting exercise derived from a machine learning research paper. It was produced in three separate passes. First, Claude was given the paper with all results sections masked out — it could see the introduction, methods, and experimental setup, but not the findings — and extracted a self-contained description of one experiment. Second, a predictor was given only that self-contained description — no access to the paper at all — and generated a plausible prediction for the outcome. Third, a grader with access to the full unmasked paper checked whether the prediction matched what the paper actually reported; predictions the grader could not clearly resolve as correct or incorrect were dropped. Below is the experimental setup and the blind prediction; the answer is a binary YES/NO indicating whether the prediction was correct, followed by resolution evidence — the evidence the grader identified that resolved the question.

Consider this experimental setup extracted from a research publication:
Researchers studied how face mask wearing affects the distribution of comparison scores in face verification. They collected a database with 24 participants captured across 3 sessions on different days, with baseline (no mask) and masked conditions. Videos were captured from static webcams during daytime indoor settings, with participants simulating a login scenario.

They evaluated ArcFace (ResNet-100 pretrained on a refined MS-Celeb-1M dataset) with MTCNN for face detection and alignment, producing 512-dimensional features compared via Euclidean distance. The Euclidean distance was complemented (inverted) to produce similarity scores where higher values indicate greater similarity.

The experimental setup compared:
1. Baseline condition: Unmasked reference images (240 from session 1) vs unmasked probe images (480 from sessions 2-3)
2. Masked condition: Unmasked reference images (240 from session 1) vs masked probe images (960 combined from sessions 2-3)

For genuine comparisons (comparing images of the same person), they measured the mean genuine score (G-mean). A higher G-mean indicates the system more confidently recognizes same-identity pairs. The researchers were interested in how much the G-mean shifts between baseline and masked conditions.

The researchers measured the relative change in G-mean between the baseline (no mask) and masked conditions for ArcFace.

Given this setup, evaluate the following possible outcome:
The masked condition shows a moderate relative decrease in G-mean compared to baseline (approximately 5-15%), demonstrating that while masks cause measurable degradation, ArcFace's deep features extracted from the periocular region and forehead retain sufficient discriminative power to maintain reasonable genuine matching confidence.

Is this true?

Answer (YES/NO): NO